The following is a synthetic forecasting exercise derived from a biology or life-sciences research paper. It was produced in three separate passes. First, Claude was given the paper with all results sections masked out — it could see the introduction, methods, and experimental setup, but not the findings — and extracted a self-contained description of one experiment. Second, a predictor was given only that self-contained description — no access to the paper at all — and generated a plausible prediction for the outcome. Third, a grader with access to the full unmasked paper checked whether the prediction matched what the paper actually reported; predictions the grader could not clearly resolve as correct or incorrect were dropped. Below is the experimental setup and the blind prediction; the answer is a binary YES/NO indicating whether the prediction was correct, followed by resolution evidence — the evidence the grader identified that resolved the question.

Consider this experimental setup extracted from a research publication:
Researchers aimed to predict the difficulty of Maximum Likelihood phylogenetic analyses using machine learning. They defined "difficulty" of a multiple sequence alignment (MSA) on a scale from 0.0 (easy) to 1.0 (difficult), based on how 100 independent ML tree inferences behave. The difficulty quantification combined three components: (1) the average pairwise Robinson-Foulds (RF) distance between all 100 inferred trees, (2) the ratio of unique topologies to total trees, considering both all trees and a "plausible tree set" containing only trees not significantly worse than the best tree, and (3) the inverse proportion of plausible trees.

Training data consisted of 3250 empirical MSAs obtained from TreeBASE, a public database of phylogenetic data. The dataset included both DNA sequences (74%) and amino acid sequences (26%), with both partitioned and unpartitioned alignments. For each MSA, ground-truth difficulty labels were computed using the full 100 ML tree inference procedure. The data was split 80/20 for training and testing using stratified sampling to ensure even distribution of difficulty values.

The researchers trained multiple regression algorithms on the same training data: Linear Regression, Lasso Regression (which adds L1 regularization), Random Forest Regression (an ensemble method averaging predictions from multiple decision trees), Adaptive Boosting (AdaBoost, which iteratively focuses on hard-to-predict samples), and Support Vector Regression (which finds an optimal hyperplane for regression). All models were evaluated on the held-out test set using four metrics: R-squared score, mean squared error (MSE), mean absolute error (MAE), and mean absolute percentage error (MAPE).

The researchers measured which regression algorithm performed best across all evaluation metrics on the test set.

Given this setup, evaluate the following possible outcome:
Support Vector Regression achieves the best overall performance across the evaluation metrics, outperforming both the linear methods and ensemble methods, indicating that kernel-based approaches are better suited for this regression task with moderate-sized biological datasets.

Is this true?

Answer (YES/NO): NO